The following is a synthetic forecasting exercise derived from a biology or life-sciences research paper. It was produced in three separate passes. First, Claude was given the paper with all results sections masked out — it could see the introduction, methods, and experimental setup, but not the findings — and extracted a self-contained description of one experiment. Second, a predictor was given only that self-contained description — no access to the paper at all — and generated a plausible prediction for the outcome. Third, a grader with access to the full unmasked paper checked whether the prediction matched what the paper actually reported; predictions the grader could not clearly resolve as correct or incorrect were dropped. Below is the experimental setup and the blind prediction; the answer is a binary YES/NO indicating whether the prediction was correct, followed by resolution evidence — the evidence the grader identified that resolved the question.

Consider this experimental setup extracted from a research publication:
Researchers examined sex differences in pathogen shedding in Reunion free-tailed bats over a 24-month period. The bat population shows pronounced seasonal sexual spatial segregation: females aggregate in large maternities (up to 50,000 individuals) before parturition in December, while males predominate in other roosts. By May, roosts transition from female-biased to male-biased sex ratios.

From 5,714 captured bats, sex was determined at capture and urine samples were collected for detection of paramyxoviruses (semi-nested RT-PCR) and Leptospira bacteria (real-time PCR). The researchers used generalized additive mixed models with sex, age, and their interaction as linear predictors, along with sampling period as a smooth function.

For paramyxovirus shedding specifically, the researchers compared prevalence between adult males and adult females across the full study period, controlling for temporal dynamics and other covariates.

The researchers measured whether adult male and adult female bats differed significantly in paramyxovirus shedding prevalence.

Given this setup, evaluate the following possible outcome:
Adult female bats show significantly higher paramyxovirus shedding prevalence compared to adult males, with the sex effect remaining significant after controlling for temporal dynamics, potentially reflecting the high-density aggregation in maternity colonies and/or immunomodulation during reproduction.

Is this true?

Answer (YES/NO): YES